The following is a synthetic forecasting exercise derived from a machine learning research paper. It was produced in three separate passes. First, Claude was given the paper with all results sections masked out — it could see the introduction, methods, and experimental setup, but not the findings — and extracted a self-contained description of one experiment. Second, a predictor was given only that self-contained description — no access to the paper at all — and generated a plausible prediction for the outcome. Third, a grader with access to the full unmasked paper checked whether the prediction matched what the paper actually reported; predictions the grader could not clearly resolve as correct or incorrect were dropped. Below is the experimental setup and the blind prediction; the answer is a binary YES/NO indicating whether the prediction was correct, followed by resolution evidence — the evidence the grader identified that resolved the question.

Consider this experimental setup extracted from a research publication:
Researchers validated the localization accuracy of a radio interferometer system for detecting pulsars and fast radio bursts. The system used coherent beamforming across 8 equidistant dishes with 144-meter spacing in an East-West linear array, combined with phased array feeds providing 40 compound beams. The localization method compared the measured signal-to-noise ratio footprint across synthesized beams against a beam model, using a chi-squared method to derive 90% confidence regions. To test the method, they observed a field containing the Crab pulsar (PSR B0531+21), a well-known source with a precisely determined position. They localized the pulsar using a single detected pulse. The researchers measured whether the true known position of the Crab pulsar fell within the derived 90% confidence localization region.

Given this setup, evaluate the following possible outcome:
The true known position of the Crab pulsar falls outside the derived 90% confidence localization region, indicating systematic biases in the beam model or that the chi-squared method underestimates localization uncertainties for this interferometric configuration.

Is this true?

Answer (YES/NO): NO